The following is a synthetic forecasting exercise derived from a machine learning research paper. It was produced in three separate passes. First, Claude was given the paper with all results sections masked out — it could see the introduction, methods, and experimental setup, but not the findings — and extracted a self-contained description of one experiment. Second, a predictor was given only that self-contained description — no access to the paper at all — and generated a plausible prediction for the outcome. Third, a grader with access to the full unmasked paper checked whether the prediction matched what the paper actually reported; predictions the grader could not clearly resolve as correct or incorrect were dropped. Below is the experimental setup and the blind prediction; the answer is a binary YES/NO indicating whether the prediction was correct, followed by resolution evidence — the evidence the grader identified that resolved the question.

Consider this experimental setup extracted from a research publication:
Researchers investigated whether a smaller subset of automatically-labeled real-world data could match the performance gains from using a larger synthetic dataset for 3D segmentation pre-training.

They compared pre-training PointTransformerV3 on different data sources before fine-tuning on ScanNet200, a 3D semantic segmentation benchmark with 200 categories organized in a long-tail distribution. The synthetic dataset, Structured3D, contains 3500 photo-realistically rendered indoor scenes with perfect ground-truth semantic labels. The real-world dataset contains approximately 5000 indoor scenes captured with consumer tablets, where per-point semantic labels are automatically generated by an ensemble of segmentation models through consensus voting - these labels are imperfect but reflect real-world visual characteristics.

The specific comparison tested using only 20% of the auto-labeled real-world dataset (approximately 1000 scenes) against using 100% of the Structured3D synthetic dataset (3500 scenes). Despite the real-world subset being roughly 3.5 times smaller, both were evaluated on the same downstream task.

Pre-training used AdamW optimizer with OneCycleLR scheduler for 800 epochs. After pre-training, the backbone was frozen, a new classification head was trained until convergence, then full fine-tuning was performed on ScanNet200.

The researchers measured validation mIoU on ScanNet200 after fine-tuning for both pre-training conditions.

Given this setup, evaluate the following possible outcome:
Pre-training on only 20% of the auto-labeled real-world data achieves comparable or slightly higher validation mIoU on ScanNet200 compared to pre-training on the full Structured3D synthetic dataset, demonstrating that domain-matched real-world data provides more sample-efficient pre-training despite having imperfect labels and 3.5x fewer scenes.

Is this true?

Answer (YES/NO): YES